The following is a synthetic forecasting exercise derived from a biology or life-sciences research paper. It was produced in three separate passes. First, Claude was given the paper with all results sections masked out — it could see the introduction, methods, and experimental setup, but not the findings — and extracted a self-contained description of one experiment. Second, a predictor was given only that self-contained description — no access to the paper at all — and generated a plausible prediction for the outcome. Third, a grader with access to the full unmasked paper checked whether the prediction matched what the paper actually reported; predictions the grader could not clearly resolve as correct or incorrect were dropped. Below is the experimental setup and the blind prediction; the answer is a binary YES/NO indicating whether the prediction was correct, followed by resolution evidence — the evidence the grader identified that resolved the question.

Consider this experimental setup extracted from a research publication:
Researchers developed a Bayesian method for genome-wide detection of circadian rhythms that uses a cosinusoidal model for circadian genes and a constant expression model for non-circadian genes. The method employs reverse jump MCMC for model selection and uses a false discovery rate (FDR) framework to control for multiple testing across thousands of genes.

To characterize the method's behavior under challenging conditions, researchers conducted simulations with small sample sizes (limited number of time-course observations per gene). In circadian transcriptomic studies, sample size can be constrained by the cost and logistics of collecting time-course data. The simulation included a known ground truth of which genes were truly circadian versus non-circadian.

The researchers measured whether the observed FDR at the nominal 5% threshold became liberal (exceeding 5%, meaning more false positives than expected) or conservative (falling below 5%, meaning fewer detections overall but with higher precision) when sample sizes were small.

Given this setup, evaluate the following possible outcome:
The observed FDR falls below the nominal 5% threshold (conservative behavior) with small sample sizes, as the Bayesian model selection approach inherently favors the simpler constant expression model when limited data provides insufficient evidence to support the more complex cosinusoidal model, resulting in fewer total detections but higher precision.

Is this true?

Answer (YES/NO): YES